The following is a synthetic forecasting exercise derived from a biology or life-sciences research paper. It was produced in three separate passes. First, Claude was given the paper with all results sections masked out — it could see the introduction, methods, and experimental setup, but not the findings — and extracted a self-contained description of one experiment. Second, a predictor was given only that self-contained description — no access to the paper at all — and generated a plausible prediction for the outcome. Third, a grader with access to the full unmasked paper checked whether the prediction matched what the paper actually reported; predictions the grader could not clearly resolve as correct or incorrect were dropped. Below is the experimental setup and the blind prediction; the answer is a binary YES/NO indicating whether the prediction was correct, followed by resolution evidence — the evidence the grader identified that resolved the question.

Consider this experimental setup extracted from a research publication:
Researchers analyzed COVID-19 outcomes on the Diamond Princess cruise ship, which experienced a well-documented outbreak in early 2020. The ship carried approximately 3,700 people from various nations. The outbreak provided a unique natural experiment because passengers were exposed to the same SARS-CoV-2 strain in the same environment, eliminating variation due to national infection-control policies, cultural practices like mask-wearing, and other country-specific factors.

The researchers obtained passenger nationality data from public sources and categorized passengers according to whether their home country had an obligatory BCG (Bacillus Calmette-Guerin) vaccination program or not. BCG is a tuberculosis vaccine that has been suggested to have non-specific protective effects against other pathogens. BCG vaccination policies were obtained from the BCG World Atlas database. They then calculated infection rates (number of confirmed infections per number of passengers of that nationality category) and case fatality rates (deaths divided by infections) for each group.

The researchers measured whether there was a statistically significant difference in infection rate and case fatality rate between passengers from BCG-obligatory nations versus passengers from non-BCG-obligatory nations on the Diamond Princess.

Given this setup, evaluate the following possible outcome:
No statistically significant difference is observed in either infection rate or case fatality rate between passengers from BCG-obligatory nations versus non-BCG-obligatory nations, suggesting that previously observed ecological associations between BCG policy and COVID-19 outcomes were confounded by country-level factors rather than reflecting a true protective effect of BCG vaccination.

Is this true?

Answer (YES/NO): YES